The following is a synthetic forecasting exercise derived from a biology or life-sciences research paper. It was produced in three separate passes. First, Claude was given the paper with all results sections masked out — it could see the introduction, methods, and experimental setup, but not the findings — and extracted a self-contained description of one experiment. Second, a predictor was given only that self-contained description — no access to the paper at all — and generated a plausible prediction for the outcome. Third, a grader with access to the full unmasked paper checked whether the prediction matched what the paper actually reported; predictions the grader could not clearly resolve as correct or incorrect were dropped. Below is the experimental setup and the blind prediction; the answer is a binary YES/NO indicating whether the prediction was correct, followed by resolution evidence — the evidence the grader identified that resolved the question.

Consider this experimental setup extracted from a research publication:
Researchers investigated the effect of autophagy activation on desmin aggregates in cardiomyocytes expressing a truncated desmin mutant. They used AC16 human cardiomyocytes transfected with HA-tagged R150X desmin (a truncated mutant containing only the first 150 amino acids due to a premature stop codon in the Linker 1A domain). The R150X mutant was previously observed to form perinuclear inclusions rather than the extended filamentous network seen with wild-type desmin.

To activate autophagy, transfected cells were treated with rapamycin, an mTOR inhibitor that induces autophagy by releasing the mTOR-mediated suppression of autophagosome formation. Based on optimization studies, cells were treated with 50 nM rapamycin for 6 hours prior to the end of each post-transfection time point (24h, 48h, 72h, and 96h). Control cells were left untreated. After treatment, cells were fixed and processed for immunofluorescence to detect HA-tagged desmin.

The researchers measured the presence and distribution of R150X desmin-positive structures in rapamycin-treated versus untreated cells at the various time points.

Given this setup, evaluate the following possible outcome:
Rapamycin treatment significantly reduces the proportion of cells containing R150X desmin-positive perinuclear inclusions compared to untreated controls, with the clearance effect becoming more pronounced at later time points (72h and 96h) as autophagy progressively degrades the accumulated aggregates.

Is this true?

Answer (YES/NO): NO